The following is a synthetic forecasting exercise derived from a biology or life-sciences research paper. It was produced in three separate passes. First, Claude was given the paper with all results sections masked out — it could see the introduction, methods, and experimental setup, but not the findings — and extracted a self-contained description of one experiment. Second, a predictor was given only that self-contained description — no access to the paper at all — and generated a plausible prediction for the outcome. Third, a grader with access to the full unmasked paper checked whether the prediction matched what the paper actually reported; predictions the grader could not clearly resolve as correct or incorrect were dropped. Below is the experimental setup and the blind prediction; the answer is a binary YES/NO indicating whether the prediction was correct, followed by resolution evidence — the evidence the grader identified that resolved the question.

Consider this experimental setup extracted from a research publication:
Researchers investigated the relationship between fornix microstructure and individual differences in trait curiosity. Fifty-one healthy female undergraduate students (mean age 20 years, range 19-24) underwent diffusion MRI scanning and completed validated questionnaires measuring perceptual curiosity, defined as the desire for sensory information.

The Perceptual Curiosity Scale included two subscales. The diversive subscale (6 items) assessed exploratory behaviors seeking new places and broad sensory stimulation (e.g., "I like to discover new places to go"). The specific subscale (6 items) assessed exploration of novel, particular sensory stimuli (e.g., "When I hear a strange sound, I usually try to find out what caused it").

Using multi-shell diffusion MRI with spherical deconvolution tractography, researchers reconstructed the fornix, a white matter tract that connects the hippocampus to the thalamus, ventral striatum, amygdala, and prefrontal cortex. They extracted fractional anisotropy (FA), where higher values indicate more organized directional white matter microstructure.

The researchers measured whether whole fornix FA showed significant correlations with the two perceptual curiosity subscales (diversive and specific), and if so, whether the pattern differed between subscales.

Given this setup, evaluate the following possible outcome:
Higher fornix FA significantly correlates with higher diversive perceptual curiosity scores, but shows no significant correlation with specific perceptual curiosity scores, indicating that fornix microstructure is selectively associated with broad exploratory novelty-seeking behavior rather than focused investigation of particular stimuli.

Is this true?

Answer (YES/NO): NO